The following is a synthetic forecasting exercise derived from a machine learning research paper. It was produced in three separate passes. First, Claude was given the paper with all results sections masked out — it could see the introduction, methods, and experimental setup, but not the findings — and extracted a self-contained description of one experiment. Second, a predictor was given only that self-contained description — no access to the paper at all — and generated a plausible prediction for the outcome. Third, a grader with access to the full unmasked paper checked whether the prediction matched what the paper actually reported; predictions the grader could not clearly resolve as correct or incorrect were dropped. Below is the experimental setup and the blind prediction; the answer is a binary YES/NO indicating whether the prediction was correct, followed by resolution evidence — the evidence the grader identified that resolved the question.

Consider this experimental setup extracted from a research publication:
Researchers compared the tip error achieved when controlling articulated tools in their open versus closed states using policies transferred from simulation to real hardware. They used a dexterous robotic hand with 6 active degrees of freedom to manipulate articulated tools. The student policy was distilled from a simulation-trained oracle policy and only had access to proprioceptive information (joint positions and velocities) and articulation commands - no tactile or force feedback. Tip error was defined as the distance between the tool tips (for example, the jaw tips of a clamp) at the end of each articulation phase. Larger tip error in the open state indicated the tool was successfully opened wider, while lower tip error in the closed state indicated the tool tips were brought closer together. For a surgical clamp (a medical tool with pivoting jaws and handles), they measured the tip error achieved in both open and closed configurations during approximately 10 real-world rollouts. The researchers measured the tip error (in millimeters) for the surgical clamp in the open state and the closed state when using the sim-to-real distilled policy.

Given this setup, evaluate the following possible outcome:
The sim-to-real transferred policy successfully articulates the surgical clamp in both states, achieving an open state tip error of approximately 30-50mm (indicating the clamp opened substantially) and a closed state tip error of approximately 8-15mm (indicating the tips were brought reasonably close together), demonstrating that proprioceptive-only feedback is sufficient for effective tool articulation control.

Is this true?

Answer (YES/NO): NO